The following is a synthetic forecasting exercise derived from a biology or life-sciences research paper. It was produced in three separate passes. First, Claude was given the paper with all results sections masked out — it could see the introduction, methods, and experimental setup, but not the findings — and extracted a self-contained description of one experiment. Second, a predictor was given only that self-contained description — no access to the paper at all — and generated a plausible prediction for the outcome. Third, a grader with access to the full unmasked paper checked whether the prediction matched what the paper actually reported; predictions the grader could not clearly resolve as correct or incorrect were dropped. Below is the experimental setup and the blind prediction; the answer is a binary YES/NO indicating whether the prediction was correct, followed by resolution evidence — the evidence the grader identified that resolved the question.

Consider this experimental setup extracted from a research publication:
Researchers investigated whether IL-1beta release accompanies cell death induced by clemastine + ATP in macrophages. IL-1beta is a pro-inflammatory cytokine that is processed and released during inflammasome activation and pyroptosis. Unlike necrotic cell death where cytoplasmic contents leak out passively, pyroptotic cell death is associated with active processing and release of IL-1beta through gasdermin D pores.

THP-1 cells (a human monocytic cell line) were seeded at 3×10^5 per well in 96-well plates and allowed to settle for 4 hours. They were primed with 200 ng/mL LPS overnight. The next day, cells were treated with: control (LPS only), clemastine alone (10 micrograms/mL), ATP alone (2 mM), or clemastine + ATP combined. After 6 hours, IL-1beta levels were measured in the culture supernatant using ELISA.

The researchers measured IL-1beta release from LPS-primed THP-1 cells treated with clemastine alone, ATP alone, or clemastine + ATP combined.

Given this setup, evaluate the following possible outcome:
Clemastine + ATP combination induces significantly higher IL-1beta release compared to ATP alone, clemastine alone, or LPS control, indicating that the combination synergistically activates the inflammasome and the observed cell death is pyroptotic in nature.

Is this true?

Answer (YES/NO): YES